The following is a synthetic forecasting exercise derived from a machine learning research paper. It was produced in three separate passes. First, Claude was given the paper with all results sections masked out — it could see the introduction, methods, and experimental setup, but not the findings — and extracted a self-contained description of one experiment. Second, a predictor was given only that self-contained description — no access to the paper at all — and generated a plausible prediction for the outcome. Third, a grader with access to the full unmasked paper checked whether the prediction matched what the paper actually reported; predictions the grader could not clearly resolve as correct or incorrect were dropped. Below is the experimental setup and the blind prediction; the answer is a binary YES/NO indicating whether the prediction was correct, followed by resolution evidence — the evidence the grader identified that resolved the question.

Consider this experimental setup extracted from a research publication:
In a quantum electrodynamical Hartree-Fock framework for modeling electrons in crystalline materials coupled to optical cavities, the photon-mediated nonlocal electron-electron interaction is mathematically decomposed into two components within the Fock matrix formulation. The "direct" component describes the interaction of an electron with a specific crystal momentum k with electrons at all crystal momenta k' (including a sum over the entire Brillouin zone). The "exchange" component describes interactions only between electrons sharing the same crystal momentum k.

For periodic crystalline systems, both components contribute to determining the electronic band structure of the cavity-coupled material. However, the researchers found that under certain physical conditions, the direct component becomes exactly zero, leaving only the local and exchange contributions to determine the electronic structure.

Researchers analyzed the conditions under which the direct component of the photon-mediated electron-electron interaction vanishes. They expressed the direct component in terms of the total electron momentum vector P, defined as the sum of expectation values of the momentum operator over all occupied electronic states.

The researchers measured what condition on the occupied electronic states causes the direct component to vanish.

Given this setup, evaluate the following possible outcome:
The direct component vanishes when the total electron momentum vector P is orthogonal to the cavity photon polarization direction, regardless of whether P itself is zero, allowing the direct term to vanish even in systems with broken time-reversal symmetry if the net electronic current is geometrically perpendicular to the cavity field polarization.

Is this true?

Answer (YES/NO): NO